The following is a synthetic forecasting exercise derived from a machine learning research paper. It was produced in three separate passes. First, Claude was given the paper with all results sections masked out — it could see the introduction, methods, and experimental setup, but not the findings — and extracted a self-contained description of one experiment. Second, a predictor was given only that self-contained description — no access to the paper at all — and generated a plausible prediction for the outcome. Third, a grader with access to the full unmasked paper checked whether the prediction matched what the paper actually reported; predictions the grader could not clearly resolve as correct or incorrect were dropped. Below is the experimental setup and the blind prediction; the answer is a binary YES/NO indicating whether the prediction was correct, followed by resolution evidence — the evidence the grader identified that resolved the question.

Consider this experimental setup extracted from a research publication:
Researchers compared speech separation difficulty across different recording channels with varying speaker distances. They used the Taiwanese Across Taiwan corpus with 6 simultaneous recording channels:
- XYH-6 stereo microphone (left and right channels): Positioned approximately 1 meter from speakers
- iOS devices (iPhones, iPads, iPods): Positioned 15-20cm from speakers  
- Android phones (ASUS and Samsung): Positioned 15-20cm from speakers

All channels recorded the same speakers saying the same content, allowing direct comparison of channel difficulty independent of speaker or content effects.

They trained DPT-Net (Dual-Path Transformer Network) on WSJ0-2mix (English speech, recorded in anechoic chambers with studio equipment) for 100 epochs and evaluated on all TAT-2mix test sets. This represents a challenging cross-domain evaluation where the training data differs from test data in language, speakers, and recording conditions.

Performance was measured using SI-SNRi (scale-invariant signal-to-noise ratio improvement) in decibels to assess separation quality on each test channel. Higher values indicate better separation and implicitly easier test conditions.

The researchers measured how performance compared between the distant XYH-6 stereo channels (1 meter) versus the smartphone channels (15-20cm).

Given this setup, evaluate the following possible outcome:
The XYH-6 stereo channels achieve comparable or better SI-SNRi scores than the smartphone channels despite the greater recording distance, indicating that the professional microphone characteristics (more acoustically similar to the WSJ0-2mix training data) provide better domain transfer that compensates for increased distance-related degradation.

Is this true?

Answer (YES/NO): NO